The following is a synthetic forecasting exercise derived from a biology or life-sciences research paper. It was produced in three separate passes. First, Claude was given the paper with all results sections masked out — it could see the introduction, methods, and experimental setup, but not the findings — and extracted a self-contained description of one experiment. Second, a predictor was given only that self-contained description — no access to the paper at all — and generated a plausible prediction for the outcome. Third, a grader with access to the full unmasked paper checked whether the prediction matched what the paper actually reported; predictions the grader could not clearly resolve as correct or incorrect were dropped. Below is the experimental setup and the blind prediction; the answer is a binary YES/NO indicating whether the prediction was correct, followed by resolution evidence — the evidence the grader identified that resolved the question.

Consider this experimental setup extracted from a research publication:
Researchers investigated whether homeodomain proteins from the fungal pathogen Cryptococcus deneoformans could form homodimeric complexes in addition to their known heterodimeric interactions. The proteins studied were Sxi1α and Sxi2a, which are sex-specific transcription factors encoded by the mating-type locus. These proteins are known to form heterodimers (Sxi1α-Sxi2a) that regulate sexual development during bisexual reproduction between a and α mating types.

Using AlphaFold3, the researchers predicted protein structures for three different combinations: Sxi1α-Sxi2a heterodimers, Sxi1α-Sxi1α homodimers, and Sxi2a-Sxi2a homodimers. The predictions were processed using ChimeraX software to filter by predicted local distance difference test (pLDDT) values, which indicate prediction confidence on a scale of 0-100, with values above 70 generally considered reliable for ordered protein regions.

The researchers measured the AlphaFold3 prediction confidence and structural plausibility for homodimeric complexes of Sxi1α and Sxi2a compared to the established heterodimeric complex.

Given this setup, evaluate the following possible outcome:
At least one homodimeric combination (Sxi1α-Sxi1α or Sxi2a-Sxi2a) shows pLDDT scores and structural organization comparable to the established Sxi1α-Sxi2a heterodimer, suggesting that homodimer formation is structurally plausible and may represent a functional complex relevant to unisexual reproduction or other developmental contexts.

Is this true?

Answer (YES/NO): NO